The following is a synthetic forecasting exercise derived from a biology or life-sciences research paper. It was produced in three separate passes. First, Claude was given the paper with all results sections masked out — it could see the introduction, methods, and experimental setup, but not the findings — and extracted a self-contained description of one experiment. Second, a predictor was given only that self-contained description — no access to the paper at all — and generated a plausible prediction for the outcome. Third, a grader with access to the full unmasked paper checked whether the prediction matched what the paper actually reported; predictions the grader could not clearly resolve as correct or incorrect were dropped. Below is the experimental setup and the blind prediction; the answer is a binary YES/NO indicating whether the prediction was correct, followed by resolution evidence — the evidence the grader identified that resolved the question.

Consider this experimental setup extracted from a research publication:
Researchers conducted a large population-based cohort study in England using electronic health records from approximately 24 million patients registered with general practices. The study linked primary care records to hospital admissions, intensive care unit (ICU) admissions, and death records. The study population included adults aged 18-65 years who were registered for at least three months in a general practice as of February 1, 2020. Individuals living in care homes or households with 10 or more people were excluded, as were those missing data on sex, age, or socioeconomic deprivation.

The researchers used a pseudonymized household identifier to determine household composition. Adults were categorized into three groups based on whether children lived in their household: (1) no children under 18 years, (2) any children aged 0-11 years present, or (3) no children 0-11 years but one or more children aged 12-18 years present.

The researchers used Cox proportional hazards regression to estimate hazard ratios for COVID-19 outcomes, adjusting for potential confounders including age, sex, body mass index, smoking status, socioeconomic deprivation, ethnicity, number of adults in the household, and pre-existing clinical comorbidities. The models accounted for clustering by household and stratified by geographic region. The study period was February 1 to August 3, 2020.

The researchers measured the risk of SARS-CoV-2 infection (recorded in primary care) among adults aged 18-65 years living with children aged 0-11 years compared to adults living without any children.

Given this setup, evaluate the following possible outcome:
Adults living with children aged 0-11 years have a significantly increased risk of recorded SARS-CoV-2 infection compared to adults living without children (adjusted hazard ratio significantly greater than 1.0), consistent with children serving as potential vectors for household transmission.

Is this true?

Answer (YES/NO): NO